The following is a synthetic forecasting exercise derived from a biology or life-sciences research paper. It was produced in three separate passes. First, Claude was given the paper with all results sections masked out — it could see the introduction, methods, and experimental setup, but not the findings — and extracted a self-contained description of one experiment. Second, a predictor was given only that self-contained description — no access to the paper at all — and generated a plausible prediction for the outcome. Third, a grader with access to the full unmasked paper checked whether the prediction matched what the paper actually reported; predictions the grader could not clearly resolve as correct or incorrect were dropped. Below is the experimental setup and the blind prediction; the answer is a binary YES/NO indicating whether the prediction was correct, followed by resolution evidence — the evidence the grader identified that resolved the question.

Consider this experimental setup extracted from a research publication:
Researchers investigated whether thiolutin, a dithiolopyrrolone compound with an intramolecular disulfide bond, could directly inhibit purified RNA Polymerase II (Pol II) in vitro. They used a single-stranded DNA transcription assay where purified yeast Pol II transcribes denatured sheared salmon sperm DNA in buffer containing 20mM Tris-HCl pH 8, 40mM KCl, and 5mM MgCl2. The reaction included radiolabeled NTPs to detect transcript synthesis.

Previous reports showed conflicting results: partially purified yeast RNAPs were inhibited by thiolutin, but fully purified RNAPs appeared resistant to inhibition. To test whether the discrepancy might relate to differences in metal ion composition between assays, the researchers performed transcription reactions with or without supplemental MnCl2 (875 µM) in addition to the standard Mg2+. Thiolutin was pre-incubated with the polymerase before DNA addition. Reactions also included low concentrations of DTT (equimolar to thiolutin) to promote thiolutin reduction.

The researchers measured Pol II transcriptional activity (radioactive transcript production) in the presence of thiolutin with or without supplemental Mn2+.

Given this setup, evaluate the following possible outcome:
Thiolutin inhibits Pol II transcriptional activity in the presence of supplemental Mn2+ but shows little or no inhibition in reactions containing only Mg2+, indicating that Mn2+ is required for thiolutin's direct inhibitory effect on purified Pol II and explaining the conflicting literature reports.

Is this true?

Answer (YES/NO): YES